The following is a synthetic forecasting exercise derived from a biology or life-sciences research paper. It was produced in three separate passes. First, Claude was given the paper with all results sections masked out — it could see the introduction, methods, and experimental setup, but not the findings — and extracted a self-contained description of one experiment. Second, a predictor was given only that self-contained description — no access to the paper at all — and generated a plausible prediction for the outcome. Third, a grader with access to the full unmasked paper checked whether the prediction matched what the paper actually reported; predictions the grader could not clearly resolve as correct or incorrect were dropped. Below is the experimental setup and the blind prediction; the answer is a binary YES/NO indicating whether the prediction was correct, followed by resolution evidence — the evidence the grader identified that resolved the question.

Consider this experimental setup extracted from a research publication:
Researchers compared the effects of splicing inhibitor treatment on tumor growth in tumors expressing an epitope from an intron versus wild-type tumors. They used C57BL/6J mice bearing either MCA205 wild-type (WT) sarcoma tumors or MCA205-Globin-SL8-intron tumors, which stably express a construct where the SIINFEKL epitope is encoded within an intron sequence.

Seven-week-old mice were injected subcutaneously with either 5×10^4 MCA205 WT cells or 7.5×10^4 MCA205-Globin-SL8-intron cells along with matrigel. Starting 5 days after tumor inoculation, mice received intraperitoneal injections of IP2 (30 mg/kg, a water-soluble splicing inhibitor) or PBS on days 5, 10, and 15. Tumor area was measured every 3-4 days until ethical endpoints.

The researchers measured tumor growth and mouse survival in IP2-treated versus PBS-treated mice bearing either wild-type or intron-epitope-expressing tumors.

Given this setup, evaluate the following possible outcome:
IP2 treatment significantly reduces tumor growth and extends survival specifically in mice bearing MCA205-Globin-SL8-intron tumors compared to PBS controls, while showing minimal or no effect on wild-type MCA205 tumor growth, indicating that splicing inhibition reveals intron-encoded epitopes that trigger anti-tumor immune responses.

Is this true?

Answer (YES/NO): NO